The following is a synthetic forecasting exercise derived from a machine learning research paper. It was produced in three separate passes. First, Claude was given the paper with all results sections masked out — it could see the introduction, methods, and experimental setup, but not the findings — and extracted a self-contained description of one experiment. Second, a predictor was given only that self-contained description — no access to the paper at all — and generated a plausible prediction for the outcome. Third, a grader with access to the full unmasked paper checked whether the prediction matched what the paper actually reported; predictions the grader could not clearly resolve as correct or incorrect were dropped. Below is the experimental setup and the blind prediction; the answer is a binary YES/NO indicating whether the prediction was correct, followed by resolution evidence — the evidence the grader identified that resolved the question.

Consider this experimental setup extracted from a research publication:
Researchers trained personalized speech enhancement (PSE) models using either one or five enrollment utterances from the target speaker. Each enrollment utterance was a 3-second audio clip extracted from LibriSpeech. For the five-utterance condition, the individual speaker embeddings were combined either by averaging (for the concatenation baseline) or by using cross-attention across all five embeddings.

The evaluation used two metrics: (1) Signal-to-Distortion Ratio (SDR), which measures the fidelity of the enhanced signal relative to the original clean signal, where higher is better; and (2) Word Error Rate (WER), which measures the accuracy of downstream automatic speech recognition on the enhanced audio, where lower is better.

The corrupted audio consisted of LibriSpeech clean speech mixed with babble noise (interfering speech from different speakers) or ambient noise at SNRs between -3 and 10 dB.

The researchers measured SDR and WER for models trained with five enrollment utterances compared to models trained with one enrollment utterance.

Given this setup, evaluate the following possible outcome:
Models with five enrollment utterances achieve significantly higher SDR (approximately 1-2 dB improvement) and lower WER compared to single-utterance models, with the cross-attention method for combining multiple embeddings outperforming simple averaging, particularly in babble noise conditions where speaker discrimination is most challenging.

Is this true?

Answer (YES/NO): NO